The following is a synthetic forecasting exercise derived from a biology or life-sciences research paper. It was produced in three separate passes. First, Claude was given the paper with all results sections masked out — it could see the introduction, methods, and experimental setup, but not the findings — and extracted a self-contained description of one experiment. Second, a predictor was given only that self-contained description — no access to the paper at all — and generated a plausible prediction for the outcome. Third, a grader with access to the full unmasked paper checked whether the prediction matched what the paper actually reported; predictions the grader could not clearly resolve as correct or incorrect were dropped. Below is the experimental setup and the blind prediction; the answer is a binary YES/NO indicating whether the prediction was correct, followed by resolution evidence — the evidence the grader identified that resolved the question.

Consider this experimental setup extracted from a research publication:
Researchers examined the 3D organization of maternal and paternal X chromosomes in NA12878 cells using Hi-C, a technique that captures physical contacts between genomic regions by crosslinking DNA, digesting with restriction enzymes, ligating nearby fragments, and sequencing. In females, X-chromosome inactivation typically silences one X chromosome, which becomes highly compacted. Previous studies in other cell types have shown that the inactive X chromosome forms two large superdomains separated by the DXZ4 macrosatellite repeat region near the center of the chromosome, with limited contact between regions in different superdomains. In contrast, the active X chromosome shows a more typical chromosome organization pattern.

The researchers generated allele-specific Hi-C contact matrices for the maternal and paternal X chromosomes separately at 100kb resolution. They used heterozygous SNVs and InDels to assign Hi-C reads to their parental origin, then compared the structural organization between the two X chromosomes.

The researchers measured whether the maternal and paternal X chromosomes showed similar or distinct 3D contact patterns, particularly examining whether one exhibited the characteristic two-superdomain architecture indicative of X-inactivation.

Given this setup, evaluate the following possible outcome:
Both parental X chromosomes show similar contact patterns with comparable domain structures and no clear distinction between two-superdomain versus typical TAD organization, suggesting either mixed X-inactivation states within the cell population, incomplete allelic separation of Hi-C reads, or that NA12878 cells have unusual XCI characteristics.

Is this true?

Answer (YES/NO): NO